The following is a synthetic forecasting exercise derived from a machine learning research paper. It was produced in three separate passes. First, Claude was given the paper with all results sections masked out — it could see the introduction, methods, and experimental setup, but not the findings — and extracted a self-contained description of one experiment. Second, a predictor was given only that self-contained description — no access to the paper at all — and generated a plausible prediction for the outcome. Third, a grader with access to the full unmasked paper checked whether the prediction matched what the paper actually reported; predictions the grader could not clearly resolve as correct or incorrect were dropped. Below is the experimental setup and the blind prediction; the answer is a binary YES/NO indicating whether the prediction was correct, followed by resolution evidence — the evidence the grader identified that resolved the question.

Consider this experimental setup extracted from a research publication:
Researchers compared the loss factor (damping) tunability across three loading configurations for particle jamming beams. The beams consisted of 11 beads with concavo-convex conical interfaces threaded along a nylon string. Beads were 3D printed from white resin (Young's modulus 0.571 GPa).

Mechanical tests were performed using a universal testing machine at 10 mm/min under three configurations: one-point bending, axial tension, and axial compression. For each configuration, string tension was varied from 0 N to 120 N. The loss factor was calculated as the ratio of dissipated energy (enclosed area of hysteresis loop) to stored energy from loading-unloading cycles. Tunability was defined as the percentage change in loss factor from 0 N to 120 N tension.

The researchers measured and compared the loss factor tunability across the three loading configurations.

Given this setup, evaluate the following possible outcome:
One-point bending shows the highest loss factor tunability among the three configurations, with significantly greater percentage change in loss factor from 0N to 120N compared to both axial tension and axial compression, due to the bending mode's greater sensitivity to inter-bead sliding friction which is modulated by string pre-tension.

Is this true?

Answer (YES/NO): YES